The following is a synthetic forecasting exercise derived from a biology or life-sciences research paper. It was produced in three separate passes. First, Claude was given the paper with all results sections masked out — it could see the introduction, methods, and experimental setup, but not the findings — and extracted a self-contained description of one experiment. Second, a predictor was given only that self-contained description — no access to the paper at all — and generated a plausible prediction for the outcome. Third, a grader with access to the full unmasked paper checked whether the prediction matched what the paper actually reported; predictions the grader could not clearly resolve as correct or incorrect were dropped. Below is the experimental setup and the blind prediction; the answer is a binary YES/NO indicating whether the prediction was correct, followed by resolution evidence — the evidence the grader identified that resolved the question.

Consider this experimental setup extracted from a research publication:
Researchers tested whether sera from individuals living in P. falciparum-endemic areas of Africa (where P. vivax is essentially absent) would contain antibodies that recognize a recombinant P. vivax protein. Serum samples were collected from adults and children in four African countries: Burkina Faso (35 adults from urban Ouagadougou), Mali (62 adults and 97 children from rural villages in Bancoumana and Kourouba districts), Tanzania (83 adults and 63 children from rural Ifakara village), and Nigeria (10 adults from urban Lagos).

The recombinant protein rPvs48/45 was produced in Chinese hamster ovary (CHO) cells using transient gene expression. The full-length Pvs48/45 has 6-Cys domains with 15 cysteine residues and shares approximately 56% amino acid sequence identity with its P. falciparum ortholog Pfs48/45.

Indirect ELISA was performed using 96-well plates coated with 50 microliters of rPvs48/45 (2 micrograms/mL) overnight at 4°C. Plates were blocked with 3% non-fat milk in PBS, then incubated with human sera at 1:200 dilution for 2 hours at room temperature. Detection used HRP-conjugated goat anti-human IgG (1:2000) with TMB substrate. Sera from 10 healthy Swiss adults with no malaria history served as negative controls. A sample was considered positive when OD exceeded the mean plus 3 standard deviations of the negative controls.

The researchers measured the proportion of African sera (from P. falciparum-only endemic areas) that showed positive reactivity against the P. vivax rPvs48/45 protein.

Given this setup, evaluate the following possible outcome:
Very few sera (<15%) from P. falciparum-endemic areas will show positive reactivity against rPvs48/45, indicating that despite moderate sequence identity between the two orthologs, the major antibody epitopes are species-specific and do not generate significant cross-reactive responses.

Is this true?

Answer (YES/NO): NO